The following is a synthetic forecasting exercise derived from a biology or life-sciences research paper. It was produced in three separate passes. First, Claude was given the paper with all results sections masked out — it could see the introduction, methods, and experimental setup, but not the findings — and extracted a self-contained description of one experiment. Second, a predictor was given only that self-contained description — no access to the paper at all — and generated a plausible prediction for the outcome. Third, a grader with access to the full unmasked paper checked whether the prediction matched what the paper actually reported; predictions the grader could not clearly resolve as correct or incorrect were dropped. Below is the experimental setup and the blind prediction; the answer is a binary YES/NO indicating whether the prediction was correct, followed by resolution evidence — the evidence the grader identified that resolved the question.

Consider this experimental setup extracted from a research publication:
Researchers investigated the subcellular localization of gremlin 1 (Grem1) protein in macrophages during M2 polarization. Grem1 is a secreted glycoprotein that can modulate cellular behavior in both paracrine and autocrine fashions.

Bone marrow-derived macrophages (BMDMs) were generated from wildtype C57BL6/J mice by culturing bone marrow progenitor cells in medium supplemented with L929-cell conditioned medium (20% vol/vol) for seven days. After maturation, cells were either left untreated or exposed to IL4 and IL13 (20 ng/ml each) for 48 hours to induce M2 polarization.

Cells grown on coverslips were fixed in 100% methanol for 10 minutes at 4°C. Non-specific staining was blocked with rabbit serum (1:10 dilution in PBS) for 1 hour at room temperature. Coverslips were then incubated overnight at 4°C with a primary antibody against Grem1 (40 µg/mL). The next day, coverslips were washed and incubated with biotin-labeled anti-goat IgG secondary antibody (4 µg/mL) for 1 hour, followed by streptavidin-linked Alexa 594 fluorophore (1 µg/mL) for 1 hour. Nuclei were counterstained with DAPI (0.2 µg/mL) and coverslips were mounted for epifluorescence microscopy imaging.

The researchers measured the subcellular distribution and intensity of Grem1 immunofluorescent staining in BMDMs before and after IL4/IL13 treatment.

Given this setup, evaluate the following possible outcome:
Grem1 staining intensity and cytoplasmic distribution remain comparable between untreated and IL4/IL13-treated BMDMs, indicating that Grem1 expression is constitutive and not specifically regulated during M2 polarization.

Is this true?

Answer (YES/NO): NO